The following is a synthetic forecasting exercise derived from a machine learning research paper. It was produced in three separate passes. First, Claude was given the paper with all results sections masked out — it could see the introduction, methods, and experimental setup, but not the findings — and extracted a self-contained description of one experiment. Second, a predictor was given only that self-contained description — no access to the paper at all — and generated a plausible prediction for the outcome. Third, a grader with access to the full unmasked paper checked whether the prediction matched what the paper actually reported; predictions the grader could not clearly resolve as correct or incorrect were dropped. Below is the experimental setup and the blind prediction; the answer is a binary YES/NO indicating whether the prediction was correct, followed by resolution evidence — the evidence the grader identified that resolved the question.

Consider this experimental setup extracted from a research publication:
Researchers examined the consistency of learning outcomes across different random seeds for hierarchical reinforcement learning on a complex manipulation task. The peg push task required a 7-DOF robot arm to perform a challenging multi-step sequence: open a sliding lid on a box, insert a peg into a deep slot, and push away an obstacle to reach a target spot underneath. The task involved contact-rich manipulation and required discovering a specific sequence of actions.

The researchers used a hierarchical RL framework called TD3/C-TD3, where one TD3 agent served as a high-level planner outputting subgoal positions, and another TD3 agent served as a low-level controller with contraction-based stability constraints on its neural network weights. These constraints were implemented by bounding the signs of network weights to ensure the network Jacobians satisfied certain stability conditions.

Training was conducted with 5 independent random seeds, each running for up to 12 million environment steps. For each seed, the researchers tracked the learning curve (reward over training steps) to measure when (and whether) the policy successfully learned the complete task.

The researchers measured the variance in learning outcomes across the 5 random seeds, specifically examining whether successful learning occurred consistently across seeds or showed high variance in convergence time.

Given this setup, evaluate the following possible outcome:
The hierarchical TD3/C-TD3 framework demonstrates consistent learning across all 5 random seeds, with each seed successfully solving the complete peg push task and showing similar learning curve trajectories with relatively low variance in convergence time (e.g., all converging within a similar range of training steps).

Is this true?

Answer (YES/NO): NO